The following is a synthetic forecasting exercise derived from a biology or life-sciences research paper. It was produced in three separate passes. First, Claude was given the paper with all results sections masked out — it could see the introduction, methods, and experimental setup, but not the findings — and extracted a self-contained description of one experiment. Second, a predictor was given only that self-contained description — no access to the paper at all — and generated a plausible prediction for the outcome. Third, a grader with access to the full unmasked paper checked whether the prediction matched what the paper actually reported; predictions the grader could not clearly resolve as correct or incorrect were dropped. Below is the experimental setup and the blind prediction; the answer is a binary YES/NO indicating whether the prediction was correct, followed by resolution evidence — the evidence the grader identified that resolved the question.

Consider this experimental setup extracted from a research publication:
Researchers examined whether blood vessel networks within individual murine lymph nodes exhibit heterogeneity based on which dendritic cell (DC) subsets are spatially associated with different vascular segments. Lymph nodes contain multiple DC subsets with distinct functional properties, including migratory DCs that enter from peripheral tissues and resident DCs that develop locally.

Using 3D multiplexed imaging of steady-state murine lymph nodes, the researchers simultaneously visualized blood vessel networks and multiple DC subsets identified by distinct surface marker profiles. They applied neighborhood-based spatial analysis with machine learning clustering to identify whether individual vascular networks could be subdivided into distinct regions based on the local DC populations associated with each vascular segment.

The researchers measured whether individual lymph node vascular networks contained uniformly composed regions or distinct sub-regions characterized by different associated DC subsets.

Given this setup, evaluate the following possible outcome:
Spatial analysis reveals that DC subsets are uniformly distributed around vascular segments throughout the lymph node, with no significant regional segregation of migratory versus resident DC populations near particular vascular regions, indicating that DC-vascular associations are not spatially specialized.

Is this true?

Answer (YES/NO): NO